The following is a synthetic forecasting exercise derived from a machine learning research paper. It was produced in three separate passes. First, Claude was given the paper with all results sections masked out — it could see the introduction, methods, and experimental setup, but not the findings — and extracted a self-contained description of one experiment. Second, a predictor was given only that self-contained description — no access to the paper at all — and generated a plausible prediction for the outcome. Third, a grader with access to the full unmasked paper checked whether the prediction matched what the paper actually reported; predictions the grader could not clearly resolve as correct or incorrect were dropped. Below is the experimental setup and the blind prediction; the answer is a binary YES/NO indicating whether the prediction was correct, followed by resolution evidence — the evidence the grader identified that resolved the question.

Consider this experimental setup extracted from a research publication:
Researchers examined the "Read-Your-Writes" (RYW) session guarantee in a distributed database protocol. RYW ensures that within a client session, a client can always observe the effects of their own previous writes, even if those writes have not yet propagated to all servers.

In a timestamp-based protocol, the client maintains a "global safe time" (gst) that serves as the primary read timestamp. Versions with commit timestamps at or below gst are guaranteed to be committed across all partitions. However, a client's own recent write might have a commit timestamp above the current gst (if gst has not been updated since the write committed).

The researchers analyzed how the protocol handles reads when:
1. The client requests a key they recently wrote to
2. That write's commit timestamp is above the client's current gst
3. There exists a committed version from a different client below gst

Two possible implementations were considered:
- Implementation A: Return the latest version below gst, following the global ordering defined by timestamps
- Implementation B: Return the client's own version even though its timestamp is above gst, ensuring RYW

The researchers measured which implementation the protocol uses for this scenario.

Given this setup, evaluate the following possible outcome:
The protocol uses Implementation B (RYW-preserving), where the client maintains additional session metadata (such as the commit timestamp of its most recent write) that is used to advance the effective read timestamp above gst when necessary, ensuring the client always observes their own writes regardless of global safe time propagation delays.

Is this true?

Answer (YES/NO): NO